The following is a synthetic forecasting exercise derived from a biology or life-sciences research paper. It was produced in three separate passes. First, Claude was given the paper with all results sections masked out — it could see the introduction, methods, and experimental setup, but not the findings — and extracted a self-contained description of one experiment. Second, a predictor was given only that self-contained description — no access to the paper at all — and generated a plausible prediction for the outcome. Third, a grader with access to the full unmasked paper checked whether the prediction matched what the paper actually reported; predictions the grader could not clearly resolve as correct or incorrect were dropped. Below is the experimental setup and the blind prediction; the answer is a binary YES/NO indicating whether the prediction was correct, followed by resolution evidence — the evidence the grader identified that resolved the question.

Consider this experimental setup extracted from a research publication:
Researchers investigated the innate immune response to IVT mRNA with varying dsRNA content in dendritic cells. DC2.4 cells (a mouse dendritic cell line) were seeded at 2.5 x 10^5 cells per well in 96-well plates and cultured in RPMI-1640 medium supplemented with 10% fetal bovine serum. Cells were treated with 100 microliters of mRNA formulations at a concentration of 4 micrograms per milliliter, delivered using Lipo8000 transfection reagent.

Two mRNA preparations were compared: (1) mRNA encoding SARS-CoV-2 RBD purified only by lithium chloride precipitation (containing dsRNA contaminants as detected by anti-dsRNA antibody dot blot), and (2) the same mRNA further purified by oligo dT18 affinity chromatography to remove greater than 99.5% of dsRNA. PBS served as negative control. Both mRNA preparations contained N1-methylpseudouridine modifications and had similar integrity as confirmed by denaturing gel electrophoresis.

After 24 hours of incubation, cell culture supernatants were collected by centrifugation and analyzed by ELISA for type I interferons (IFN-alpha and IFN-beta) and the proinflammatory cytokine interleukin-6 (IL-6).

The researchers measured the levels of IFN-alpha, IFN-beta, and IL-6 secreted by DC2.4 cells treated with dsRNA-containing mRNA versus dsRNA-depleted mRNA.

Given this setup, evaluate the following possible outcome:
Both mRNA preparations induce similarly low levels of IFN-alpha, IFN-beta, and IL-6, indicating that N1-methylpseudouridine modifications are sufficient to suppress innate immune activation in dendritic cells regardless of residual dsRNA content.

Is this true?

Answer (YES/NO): NO